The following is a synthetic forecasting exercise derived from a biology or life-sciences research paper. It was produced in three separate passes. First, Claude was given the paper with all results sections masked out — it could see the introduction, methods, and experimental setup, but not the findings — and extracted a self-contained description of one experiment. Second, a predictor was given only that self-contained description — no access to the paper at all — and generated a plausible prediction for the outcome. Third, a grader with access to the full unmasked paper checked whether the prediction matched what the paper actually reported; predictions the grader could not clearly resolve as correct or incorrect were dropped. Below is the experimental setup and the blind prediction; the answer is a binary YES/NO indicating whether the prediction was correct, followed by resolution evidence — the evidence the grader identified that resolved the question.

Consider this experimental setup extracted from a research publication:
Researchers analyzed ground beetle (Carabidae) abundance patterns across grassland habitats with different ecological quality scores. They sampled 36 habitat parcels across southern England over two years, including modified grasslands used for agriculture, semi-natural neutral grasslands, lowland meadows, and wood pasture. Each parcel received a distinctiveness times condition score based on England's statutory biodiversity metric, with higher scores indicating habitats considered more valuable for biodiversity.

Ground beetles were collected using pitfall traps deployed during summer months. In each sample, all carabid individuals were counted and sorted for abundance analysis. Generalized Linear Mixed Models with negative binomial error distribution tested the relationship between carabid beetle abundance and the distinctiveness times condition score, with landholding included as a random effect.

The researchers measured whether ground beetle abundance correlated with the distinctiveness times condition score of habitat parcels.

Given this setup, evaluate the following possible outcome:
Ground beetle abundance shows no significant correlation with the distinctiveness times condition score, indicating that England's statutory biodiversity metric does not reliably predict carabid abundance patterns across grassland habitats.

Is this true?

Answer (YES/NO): YES